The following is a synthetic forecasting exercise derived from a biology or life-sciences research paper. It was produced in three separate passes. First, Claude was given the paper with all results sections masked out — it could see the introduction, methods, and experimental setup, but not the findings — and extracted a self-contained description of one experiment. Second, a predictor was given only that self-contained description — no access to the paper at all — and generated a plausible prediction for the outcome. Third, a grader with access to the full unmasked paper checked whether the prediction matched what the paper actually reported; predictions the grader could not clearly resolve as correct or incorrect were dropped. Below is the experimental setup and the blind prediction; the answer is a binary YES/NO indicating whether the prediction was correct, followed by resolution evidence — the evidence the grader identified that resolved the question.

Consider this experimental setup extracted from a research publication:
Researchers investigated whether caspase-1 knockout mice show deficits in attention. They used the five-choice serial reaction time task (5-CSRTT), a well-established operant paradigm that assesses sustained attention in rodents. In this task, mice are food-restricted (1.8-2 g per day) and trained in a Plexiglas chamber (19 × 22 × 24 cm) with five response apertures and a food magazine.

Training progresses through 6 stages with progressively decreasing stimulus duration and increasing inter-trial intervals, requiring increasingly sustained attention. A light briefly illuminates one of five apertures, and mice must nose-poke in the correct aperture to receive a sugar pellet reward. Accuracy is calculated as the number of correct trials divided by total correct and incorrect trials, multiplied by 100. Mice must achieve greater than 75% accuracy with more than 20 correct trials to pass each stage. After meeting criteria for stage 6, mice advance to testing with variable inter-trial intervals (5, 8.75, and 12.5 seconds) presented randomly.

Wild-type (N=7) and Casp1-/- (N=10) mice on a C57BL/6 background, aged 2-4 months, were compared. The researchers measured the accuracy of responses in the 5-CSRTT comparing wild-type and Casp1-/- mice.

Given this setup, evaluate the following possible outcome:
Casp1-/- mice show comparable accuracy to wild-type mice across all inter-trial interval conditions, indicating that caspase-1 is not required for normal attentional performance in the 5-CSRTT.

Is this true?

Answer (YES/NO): NO